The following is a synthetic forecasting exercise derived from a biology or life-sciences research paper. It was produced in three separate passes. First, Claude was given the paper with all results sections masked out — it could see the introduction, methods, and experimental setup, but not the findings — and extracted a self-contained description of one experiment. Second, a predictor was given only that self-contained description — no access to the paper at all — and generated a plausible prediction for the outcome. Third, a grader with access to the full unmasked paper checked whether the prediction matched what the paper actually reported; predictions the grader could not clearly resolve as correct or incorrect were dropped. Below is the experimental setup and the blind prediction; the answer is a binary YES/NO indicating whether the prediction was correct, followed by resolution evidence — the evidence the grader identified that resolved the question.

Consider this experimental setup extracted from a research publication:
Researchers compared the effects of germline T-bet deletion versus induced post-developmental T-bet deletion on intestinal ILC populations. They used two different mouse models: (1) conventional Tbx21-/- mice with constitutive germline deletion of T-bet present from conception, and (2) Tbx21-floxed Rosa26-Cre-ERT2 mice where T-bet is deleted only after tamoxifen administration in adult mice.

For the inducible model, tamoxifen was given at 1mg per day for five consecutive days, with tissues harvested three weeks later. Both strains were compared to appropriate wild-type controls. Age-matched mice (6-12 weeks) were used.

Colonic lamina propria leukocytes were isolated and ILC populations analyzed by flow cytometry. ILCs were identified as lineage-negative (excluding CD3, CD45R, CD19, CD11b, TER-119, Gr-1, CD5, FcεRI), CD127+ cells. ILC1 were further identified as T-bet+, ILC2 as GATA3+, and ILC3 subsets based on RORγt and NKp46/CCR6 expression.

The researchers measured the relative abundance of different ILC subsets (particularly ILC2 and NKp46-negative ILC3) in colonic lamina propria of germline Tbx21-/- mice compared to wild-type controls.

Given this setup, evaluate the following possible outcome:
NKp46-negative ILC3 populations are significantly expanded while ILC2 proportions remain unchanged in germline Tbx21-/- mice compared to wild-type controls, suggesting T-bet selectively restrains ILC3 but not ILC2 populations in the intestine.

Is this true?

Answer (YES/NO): NO